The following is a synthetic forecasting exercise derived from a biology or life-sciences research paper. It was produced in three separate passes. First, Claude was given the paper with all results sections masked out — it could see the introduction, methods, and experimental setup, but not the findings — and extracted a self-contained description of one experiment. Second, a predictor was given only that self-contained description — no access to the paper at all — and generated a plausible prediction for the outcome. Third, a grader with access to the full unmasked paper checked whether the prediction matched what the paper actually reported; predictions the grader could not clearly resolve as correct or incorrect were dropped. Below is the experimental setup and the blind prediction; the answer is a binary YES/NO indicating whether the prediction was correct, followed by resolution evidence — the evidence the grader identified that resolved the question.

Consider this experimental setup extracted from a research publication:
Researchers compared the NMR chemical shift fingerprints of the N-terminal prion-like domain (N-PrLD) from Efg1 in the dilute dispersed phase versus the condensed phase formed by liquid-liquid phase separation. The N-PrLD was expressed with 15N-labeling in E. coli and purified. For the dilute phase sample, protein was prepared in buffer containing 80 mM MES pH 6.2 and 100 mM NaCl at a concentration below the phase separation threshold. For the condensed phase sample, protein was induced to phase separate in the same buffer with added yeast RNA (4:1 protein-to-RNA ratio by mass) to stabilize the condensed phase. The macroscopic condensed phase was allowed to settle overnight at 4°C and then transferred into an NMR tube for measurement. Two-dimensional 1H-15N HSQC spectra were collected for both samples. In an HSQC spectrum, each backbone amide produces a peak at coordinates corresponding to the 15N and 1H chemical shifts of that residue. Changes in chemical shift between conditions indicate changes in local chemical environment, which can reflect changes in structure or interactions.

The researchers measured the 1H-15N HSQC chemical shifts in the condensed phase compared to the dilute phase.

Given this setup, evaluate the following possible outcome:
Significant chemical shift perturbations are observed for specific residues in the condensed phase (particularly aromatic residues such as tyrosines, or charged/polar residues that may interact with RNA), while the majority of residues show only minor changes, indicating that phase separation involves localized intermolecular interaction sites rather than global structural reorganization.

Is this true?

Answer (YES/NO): NO